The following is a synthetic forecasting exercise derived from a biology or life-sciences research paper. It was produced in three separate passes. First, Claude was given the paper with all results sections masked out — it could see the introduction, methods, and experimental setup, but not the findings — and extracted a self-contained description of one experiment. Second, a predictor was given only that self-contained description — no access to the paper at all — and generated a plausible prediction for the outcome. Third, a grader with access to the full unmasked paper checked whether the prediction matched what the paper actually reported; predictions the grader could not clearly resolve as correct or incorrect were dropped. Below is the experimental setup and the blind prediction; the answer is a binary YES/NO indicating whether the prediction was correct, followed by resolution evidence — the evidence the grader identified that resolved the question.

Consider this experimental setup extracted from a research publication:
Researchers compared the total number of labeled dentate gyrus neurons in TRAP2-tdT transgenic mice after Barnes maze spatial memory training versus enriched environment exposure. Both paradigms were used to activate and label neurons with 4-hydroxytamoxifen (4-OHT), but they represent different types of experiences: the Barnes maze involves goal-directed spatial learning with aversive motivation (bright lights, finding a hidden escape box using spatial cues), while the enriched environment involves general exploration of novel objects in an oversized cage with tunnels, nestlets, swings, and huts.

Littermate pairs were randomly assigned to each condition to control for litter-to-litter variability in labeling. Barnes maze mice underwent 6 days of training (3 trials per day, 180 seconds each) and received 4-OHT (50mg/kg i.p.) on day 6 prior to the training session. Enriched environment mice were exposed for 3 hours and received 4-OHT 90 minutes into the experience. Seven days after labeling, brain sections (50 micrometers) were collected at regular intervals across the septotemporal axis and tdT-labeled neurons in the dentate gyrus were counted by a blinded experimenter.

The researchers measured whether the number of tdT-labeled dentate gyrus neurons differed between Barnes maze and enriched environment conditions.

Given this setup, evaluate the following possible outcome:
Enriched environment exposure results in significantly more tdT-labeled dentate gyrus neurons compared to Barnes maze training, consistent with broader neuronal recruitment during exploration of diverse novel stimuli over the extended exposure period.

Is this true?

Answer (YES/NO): YES